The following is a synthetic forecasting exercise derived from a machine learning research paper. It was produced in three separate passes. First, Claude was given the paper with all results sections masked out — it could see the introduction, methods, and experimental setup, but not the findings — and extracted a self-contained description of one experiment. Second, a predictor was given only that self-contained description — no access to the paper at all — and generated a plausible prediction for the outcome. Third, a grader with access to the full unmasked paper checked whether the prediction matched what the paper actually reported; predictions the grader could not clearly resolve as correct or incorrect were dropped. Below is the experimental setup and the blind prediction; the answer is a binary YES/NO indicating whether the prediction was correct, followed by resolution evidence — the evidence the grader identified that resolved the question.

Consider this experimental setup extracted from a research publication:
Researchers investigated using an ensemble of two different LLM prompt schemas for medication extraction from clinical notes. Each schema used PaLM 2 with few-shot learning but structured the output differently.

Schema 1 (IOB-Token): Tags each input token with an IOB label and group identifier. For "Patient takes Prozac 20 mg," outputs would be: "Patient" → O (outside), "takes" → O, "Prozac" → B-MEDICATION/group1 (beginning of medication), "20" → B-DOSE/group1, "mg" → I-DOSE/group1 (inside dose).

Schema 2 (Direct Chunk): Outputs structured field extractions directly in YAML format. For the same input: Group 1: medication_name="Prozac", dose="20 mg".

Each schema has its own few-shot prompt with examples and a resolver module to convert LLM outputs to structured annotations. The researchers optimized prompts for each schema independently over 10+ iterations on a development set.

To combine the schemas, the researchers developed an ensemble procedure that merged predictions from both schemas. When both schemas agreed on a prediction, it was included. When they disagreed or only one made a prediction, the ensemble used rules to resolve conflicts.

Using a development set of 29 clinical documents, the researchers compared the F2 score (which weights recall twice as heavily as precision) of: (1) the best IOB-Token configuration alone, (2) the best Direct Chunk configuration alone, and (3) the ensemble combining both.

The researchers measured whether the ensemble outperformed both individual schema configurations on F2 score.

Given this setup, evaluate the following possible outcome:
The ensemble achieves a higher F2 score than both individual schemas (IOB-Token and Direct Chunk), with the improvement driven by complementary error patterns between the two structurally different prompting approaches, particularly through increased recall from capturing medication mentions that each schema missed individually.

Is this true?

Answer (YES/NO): NO